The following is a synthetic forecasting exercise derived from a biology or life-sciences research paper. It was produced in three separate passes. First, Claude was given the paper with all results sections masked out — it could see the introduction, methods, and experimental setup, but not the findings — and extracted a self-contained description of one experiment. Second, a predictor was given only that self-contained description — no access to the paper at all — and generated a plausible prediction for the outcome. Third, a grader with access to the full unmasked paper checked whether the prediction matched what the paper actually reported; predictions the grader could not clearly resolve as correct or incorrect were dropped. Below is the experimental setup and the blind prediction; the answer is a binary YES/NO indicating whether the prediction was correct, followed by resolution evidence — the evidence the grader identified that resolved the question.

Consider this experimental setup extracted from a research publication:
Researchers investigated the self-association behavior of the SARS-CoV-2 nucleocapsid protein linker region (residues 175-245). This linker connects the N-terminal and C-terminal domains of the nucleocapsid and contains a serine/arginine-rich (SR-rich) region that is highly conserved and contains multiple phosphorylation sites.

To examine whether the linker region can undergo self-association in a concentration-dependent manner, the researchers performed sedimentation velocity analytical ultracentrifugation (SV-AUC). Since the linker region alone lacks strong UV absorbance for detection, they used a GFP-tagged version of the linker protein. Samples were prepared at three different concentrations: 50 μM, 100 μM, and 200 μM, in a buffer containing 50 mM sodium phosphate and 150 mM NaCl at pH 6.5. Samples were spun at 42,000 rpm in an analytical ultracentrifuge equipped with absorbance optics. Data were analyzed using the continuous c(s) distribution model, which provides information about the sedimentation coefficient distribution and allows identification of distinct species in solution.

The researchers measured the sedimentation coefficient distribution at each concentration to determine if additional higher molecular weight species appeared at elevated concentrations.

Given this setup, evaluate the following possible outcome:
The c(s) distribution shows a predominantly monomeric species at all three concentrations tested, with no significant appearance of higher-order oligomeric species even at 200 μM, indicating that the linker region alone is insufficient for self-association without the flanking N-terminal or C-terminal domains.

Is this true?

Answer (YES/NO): NO